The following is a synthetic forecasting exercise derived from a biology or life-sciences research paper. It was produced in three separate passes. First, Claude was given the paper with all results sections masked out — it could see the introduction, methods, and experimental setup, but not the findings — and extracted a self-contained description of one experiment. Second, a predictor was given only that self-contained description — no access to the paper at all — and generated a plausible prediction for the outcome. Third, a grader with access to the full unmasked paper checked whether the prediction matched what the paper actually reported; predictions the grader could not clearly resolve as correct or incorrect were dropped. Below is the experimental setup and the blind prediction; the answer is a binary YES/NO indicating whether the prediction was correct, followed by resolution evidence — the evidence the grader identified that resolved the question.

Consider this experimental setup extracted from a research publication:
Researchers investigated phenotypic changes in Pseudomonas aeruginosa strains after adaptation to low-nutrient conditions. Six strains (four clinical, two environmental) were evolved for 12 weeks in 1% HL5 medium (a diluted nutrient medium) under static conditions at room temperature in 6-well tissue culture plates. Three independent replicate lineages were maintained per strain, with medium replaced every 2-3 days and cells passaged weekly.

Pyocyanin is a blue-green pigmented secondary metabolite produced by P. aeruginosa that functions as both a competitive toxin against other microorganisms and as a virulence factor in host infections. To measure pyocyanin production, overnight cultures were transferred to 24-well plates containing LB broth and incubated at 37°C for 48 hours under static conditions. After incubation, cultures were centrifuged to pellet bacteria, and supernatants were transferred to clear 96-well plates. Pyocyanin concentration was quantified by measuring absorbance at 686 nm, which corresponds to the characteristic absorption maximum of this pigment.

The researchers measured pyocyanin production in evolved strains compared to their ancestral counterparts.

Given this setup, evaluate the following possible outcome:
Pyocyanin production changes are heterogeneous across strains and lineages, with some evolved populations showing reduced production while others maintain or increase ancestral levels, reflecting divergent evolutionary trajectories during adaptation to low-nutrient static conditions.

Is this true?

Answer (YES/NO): YES